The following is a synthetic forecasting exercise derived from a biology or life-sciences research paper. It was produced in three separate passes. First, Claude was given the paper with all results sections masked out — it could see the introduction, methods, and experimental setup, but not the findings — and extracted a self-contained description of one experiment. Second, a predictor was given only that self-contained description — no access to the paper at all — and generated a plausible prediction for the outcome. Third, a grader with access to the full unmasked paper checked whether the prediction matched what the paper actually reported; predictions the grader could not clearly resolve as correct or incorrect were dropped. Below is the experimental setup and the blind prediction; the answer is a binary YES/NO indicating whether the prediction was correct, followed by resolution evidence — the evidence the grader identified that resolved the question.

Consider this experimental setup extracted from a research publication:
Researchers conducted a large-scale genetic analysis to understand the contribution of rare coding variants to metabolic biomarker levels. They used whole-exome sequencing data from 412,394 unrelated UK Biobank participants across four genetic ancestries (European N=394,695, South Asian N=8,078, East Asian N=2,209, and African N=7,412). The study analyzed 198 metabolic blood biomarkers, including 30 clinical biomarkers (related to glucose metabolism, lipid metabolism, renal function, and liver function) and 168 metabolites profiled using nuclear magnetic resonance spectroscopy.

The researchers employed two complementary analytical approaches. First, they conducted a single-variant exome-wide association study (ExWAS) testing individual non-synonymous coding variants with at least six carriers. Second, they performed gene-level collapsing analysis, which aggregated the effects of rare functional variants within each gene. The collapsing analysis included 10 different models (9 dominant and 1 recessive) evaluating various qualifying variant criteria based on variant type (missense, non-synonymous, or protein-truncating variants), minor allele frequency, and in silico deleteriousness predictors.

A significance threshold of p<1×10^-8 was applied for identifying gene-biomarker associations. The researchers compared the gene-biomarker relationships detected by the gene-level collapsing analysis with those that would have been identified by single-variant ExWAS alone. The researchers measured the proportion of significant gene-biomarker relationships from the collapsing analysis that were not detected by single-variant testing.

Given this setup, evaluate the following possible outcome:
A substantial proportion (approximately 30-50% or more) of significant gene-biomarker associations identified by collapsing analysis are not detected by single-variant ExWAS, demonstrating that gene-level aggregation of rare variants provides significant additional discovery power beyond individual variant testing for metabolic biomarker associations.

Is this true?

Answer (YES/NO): NO